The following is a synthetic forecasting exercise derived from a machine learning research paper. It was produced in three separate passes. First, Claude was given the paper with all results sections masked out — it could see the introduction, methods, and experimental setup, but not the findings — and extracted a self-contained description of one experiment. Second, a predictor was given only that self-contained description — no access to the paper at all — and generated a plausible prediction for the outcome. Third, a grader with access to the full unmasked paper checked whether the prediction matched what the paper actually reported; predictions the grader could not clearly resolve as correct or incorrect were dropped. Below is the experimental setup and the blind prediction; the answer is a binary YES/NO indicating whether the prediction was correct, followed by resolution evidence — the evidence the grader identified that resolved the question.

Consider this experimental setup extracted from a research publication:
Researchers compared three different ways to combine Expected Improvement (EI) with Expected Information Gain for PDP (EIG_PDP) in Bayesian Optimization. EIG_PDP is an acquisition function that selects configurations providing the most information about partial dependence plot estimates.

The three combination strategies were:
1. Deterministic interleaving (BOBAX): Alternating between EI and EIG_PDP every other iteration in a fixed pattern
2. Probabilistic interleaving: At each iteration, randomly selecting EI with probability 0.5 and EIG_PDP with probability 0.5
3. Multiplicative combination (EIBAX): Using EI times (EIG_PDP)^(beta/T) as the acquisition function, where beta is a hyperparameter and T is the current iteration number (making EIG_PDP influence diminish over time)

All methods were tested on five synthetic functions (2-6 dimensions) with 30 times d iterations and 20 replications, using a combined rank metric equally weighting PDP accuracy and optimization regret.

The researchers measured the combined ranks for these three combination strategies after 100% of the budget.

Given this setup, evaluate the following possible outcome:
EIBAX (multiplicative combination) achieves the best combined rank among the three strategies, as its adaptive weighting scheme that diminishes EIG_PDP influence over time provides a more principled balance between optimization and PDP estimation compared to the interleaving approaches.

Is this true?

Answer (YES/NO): NO